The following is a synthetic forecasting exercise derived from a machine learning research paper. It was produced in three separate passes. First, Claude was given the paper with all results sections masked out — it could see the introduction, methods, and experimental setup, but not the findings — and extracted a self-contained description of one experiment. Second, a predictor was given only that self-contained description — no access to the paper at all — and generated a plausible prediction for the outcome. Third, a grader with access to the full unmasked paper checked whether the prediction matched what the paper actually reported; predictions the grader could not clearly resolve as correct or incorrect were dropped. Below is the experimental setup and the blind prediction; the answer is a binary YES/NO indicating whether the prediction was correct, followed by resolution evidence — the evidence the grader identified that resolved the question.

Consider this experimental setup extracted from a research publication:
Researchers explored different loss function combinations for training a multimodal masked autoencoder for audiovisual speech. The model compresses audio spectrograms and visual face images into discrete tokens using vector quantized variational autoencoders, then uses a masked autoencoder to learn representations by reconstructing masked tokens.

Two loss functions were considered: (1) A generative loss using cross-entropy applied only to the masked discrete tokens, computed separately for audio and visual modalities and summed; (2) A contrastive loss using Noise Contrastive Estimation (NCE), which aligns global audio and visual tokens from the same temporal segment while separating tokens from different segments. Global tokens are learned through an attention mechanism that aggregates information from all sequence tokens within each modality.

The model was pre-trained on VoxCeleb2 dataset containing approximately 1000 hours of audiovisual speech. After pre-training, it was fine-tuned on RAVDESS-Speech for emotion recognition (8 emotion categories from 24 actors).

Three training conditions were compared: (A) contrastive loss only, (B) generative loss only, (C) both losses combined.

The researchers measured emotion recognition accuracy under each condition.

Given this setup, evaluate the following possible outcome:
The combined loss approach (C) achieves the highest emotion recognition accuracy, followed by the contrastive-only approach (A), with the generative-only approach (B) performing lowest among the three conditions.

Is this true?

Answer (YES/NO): NO